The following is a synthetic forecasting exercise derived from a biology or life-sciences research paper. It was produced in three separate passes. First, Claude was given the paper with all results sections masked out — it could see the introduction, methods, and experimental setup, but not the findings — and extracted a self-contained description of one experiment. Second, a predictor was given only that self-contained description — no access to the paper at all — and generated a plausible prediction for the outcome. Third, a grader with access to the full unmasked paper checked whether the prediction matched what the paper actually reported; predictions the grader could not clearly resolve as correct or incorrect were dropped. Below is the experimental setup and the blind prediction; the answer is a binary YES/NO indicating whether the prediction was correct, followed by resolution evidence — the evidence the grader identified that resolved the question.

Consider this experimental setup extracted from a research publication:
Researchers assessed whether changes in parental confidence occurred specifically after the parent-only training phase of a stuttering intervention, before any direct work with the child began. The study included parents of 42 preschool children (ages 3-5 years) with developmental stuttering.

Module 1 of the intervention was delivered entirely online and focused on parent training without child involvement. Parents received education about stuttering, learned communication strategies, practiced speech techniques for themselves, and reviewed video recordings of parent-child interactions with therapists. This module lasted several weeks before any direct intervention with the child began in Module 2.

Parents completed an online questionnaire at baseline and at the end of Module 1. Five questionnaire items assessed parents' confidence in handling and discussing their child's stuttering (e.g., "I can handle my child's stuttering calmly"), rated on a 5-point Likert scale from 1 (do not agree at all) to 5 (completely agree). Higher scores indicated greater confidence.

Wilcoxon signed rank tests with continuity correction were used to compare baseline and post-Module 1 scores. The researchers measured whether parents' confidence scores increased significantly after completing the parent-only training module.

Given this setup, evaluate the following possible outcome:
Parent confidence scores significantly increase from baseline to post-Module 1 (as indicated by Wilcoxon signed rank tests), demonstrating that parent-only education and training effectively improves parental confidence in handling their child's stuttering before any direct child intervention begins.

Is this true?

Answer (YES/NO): YES